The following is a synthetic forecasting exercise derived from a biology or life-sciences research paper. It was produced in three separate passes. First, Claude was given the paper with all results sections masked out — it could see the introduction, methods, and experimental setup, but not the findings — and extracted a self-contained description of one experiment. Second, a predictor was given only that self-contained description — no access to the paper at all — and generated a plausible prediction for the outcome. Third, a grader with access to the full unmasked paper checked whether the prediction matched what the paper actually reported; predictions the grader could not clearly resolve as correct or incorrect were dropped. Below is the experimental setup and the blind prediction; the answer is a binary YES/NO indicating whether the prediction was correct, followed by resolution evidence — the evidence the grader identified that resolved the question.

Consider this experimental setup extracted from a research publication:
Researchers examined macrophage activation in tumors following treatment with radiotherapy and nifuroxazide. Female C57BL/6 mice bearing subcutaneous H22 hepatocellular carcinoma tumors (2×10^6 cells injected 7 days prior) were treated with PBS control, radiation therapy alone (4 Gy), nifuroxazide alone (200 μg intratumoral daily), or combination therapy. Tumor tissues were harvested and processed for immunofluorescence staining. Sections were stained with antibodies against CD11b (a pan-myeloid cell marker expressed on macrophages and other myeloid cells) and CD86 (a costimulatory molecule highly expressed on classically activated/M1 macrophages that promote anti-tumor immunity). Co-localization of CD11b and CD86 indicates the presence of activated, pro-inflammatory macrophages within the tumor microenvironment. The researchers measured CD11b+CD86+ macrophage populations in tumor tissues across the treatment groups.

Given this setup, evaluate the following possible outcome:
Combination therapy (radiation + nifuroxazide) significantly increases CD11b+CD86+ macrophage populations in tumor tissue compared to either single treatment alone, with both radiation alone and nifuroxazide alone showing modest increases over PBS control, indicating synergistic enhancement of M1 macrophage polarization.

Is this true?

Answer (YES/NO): NO